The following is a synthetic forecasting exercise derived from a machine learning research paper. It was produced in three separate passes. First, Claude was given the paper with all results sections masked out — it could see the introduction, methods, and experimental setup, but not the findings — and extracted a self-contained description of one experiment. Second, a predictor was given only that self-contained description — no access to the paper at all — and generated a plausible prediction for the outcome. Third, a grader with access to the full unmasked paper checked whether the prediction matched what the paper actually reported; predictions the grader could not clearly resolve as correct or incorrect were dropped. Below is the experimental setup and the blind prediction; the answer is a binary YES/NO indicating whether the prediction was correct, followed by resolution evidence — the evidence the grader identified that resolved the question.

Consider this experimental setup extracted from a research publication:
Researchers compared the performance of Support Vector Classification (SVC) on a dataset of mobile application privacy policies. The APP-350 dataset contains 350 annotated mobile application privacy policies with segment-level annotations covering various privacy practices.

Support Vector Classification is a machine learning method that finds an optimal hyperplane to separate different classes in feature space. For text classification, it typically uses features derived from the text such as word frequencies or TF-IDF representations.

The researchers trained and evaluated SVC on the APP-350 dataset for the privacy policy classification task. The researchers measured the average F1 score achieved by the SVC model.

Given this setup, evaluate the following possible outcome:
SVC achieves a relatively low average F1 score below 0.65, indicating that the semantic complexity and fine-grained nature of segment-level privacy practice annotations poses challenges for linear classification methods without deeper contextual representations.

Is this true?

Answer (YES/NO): NO